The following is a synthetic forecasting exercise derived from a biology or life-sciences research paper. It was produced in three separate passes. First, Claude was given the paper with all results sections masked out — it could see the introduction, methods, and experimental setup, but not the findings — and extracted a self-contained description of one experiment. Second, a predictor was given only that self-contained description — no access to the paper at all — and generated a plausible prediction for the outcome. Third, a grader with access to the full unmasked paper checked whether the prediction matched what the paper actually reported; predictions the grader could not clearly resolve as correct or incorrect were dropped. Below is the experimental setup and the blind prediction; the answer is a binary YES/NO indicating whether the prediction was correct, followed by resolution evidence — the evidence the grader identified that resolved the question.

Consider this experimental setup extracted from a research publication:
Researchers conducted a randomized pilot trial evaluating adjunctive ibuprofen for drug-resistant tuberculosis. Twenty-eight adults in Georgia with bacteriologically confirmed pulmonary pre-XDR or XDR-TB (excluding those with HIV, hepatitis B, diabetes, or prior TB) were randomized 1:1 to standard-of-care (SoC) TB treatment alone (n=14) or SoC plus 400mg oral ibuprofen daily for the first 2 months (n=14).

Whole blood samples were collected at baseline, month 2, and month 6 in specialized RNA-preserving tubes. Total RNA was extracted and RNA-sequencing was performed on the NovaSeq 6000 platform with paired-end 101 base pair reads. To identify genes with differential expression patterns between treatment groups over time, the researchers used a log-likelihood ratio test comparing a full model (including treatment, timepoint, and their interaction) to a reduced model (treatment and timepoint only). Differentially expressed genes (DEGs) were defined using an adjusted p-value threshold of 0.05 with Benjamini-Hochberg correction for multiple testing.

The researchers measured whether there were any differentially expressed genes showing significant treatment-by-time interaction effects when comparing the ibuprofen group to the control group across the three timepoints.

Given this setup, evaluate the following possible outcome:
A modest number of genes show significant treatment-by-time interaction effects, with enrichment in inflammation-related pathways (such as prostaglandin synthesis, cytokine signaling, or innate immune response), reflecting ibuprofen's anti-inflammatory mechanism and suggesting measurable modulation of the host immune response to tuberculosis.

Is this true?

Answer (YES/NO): NO